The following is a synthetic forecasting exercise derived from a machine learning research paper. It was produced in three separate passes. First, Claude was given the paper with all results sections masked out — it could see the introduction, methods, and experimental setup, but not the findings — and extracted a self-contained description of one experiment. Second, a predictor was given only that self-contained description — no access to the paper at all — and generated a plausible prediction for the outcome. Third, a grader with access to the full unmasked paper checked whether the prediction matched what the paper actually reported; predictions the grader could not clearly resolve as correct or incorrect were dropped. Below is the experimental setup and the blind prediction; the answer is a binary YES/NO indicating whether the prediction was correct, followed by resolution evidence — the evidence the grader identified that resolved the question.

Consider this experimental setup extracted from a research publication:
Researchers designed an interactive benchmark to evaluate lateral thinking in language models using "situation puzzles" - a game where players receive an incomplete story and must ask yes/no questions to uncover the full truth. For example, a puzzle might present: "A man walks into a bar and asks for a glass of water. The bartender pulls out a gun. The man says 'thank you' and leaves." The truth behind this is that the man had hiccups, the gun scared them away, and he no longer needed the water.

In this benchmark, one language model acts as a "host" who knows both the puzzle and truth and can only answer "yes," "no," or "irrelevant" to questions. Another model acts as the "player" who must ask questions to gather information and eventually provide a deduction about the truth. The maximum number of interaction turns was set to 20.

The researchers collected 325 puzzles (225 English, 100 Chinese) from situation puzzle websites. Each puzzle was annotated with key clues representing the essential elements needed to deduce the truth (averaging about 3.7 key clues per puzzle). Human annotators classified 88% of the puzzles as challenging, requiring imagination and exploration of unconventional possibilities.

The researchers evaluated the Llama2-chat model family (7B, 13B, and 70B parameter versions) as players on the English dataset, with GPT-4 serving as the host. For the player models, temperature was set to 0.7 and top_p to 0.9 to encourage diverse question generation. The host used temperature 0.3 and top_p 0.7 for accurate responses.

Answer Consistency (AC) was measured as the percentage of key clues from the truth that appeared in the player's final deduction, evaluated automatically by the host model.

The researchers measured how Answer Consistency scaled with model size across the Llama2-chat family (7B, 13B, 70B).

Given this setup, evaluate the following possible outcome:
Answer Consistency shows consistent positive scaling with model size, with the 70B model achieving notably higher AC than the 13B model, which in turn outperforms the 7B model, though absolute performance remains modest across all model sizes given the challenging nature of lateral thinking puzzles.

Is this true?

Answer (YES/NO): NO